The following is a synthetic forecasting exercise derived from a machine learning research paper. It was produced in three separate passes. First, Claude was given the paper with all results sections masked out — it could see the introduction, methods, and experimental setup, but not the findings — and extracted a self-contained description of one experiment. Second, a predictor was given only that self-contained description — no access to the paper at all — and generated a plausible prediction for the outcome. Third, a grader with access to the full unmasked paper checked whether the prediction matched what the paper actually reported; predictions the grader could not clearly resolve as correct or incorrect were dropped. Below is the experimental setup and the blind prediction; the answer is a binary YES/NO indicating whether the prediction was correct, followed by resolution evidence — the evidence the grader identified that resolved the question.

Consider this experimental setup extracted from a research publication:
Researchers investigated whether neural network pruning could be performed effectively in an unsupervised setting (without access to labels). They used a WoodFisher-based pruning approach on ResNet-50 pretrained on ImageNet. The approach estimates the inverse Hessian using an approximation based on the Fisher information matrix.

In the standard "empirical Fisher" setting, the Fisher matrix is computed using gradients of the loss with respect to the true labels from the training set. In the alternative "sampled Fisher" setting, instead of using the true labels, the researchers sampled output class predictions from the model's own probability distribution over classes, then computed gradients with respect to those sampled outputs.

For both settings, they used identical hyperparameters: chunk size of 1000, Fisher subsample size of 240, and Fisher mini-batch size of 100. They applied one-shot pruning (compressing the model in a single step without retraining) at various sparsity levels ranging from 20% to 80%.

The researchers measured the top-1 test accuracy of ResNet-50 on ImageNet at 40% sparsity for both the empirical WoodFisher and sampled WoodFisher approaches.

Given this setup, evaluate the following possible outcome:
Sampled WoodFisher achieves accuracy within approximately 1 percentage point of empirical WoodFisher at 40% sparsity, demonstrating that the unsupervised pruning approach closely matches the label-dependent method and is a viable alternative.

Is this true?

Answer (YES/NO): YES